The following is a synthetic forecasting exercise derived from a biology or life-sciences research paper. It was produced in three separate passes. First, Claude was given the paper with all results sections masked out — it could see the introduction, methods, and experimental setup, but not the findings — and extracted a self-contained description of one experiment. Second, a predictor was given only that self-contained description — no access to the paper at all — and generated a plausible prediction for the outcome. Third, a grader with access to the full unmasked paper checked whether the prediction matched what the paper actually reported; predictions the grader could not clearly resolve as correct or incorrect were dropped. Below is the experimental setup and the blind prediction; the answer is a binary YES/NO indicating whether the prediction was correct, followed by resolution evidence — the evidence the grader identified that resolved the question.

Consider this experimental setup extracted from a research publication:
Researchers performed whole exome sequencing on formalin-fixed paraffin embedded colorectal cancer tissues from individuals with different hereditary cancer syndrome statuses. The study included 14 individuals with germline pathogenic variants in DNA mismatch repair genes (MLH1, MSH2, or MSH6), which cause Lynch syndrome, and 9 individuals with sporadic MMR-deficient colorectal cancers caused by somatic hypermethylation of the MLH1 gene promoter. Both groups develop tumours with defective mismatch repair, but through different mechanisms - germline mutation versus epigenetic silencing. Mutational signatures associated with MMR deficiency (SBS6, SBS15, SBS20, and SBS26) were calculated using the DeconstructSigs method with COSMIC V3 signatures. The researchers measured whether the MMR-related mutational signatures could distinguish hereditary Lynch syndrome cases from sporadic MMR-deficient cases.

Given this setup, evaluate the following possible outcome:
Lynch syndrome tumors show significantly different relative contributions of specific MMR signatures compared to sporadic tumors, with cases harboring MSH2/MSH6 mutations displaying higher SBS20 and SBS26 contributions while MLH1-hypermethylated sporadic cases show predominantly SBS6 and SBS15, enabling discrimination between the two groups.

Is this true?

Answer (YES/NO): NO